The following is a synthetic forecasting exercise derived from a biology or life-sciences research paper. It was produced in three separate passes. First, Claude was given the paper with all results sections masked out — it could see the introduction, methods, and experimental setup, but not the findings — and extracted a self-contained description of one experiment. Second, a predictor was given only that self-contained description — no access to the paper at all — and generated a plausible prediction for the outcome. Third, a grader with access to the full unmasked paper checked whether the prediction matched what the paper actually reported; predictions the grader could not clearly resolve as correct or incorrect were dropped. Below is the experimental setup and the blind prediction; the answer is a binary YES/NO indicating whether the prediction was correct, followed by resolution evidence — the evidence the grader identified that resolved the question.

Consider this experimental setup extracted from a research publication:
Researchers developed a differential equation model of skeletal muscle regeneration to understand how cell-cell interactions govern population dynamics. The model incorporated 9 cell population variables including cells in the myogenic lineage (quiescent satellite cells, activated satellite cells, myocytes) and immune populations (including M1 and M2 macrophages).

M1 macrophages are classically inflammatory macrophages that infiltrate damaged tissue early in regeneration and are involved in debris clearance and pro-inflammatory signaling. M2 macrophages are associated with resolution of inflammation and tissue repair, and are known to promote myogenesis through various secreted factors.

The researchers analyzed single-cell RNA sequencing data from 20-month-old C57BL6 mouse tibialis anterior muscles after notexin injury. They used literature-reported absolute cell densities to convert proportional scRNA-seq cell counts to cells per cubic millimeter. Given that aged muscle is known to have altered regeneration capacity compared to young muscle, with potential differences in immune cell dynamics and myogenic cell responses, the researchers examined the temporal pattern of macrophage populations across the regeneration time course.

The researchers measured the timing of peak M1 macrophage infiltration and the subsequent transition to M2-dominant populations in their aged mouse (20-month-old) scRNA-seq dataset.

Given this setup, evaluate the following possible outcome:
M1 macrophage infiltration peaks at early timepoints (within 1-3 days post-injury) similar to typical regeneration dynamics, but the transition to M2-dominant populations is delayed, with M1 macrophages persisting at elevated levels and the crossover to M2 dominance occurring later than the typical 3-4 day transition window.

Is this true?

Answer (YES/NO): NO